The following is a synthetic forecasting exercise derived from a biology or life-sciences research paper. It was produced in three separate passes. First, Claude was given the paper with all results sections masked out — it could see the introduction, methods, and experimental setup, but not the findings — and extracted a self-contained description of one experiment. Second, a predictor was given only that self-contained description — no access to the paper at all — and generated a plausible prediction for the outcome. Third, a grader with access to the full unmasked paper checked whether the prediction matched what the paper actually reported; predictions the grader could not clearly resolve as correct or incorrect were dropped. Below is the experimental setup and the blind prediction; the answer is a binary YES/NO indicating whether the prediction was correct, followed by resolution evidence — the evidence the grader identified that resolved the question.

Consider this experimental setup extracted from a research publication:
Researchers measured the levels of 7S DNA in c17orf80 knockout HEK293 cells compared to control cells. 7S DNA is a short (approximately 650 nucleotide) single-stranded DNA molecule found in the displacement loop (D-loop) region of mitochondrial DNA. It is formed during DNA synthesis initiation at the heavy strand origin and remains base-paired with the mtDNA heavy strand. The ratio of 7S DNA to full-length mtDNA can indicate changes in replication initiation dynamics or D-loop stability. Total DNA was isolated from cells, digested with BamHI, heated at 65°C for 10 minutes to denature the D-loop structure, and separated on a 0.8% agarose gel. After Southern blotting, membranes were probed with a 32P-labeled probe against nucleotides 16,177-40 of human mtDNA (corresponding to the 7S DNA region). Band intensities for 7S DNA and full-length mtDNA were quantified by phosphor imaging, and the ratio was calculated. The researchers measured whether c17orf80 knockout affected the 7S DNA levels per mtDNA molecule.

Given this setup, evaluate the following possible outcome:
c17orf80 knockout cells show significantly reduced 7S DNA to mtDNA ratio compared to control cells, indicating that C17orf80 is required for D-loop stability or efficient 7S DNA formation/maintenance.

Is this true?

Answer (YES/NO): NO